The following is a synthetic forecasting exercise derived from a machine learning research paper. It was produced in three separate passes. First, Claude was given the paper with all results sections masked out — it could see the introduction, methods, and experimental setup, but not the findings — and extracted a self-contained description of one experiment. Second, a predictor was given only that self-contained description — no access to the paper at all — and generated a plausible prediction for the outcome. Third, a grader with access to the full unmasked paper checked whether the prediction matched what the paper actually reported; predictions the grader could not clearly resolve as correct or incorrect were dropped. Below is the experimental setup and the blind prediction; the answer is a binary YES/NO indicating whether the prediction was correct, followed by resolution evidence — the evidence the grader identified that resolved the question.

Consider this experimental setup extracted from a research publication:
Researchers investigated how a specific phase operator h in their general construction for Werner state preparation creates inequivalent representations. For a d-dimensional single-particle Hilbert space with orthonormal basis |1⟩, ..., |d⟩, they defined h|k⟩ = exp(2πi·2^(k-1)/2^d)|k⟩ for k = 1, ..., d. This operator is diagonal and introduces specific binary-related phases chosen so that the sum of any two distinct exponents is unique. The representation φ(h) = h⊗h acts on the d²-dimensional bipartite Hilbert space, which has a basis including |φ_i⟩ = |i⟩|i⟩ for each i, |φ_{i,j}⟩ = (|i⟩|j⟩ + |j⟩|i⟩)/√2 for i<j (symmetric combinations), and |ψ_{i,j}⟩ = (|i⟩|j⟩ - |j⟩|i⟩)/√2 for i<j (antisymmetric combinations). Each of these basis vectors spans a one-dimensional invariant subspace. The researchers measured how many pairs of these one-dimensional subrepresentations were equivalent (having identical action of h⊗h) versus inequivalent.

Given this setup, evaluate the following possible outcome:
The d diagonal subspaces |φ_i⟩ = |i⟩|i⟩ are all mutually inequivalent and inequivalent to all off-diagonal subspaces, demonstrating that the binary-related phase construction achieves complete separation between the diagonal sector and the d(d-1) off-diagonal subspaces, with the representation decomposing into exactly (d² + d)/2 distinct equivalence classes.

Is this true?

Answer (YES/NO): NO